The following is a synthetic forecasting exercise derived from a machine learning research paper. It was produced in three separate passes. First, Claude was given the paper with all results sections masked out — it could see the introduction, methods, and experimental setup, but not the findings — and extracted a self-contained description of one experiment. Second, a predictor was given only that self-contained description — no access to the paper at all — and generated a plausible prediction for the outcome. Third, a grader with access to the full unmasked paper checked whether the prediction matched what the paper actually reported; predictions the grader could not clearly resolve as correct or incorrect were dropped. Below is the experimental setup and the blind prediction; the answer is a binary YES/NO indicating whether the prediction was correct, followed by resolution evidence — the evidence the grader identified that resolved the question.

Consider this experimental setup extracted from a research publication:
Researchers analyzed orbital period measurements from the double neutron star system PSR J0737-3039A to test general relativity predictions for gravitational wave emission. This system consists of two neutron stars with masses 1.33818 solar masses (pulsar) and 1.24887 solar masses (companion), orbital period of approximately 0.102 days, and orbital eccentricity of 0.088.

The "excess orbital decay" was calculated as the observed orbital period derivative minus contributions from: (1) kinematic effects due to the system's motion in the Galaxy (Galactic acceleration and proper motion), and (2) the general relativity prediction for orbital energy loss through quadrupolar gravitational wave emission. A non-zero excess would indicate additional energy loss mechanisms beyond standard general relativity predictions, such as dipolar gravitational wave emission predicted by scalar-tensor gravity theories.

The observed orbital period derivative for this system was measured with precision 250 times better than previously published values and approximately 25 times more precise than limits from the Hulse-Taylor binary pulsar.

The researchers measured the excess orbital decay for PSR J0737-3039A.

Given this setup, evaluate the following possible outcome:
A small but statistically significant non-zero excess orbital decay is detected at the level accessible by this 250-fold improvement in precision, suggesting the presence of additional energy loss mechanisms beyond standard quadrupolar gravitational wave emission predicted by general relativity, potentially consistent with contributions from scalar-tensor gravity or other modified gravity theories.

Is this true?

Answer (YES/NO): NO